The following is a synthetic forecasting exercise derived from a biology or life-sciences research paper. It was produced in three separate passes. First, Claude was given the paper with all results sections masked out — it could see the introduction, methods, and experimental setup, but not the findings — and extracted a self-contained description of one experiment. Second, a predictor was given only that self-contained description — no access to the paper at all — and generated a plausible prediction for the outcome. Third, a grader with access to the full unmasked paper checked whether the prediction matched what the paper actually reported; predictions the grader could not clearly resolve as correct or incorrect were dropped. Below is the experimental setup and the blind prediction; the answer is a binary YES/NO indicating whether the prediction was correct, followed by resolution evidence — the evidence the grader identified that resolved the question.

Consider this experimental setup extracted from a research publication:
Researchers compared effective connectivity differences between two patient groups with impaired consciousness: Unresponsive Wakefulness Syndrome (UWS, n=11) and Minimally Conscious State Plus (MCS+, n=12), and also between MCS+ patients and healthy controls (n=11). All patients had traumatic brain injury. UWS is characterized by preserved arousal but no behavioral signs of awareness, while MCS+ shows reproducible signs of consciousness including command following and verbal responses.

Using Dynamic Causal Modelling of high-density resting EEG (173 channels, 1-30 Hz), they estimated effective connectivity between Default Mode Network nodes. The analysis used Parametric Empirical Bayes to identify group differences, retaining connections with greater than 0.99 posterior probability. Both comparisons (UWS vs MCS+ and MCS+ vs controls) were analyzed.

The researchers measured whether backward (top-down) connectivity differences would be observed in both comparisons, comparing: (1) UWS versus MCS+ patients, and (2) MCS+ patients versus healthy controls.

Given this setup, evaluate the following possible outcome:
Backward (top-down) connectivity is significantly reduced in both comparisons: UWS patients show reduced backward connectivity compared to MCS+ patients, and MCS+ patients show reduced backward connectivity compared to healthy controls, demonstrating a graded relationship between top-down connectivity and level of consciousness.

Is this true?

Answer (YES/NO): NO